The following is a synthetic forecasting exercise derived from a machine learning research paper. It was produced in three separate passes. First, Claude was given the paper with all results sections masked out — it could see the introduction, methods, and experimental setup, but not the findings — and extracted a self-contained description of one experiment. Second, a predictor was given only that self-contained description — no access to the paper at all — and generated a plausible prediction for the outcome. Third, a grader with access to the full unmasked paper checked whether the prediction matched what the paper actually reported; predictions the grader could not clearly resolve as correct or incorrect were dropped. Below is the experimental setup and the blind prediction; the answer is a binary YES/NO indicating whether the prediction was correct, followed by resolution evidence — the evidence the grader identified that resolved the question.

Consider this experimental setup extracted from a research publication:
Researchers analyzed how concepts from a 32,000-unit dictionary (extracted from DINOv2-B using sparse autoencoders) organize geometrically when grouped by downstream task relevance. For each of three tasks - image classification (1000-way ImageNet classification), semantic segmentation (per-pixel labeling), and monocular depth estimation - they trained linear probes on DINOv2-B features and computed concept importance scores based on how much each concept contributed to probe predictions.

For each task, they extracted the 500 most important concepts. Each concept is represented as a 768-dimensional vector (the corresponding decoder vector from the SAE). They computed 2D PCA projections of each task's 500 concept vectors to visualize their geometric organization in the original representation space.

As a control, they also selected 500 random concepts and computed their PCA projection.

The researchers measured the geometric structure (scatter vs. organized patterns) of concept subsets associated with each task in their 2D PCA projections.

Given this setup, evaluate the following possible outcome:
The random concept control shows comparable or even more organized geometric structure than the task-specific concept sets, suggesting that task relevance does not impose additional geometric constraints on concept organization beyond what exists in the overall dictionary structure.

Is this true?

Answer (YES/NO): NO